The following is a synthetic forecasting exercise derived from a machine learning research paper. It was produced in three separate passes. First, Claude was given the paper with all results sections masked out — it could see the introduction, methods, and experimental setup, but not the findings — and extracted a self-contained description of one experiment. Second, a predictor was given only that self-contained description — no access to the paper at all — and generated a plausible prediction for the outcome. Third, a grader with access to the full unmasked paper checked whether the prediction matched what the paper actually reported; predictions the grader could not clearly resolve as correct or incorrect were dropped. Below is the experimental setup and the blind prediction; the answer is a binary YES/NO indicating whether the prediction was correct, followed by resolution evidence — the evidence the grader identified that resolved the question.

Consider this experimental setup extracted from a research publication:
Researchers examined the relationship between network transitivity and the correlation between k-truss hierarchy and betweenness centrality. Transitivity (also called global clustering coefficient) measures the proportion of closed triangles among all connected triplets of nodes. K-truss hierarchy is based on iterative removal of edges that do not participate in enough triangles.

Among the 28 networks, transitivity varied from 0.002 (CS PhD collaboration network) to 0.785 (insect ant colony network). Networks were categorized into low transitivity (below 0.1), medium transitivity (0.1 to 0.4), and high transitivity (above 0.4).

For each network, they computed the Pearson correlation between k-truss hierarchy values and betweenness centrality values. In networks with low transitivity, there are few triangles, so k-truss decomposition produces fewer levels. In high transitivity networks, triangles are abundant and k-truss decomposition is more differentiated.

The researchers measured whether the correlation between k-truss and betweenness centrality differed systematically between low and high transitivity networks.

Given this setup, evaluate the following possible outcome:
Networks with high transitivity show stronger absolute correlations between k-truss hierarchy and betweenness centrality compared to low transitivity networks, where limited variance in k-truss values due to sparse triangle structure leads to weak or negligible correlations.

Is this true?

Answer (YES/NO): YES